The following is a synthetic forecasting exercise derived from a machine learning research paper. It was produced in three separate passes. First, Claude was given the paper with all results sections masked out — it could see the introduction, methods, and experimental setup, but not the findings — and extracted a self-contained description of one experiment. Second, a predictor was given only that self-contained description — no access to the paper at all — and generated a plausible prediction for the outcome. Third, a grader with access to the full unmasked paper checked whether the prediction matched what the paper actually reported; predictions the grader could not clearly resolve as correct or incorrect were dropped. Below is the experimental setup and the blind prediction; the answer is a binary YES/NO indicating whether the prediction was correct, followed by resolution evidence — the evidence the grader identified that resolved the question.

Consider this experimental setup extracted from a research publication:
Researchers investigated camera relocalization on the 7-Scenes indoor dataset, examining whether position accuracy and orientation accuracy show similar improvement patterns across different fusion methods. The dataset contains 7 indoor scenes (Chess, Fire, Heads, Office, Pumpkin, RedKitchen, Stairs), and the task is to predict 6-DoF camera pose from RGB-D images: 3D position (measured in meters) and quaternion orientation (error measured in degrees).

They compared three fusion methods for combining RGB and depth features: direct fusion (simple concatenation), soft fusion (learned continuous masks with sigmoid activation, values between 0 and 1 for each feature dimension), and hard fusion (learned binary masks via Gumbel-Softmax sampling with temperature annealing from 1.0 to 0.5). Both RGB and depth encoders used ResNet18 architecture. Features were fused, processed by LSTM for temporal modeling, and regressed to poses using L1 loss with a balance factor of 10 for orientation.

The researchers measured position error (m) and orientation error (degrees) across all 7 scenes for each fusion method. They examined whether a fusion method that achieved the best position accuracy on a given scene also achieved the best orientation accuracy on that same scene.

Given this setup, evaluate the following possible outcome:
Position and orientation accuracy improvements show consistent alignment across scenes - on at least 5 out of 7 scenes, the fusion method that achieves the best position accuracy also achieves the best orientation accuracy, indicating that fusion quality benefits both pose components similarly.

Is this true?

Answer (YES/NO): YES